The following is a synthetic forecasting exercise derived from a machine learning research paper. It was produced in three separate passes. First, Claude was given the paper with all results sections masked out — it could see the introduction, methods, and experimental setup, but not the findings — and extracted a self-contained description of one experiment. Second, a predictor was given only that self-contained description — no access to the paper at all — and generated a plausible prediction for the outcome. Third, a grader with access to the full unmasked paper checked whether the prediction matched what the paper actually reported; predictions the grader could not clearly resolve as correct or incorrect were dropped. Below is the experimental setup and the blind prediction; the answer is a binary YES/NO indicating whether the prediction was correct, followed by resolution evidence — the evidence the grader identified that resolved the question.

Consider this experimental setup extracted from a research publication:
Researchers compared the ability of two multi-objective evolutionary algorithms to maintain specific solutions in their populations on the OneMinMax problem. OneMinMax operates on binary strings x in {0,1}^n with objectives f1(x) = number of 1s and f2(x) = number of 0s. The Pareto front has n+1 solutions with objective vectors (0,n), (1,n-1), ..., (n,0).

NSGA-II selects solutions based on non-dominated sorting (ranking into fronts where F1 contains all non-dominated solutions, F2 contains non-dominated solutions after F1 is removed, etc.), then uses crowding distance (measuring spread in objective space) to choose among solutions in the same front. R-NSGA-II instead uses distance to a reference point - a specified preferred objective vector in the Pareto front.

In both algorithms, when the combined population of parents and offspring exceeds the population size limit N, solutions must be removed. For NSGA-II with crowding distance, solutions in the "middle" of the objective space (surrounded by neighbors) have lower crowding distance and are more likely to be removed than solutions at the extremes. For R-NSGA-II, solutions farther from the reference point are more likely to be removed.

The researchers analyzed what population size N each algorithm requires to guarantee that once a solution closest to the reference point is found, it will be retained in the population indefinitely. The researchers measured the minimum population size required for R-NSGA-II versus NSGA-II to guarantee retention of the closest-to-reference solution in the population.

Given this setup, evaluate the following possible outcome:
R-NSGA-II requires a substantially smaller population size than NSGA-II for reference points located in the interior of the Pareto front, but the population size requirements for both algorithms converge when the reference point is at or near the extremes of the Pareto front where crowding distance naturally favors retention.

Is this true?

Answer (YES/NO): NO